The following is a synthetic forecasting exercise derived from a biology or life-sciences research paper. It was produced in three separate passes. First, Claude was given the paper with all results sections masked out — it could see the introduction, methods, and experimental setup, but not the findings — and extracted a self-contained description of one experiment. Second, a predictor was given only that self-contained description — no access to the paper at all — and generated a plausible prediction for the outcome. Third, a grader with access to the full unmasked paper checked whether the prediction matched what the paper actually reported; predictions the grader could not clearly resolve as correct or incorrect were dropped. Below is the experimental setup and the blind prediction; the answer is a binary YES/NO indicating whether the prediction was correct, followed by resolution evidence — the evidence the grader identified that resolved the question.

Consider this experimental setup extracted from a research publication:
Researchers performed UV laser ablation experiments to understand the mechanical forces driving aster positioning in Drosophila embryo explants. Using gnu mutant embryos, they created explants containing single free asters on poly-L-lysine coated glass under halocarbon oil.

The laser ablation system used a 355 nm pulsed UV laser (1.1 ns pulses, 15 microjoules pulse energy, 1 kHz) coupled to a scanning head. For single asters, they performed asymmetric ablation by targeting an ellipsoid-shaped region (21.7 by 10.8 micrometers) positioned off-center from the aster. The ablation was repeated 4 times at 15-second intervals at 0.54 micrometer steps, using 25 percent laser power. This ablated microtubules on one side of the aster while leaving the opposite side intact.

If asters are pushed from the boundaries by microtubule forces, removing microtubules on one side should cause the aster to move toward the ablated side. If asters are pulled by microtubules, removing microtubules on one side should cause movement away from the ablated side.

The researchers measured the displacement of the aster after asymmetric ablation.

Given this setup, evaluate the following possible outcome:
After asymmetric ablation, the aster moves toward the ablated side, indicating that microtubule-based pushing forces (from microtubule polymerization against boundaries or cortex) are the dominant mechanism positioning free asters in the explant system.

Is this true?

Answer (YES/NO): YES